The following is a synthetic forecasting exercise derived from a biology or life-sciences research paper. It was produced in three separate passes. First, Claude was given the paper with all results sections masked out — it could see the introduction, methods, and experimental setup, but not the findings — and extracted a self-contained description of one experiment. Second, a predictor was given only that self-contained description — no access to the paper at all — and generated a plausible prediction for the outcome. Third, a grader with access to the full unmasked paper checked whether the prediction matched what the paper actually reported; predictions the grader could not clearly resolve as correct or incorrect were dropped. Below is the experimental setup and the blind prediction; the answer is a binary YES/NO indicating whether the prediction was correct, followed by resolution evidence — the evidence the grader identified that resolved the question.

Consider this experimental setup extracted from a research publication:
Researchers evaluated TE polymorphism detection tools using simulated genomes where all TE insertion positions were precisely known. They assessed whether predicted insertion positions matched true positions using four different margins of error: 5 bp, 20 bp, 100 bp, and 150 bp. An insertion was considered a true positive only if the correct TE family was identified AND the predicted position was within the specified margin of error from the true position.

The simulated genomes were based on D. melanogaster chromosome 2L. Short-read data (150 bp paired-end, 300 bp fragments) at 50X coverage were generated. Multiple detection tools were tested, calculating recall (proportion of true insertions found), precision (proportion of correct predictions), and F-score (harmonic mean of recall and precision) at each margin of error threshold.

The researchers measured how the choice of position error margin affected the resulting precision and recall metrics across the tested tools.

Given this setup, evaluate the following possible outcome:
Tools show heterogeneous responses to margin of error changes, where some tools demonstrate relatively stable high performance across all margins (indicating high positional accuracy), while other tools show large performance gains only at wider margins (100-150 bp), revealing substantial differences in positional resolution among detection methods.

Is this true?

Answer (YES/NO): NO